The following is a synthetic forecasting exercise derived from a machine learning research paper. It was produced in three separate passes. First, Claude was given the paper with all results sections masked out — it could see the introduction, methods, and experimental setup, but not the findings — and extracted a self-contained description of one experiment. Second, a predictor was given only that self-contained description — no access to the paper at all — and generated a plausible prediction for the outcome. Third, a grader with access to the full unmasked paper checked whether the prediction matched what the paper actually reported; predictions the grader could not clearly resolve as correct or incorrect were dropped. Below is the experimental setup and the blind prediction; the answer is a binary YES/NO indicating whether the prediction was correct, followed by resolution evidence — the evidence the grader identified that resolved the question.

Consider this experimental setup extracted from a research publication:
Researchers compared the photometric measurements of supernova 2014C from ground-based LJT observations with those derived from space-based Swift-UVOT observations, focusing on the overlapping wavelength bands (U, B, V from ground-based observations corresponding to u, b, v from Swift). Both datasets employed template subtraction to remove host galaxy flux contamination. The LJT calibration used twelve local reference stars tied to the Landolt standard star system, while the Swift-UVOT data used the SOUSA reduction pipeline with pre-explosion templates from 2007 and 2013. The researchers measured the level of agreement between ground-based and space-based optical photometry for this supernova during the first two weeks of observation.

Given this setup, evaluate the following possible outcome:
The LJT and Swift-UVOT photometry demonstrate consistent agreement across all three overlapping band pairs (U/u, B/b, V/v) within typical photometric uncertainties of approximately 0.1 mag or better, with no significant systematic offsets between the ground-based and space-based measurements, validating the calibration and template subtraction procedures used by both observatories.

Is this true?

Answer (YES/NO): YES